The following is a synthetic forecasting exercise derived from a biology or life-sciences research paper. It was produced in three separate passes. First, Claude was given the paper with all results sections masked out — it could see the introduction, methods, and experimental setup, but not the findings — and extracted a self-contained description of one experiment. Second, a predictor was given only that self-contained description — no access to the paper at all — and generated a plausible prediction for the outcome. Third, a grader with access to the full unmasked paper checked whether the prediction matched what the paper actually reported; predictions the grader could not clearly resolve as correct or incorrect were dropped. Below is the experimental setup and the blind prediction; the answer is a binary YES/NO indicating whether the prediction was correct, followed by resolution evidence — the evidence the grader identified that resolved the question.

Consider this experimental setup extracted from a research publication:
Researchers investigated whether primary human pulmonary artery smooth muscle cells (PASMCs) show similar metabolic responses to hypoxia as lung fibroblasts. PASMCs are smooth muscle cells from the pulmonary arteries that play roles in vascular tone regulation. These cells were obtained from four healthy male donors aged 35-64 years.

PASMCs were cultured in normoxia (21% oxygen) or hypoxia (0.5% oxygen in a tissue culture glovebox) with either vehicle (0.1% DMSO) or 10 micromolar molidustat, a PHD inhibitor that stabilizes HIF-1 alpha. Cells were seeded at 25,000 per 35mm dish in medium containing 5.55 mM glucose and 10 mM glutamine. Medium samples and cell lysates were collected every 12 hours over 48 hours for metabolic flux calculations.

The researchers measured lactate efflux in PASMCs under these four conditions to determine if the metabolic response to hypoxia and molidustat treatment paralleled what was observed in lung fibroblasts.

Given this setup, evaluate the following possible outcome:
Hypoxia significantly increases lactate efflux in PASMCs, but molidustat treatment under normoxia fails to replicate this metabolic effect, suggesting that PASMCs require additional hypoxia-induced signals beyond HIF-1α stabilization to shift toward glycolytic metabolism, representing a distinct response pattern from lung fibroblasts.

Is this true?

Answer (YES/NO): NO